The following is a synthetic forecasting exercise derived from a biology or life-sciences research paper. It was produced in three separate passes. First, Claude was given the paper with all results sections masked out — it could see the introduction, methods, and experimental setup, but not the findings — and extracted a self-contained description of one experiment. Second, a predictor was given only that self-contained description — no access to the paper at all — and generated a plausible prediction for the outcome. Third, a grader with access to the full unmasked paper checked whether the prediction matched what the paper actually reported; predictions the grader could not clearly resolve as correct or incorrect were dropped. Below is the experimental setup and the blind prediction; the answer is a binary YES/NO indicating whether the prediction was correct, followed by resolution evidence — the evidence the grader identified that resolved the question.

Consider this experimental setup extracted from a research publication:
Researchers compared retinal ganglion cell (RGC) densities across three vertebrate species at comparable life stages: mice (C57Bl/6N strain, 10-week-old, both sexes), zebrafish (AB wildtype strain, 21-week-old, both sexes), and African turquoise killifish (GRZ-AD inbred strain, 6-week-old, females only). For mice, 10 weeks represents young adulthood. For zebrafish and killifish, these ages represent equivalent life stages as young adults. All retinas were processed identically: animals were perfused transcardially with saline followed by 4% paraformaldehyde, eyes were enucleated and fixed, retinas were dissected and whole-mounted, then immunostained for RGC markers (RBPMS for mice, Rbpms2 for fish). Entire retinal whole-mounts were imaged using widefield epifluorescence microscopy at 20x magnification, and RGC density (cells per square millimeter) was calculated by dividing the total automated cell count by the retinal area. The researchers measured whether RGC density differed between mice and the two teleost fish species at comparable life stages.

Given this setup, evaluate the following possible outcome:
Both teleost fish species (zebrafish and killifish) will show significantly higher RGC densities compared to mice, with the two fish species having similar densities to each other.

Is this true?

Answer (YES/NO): YES